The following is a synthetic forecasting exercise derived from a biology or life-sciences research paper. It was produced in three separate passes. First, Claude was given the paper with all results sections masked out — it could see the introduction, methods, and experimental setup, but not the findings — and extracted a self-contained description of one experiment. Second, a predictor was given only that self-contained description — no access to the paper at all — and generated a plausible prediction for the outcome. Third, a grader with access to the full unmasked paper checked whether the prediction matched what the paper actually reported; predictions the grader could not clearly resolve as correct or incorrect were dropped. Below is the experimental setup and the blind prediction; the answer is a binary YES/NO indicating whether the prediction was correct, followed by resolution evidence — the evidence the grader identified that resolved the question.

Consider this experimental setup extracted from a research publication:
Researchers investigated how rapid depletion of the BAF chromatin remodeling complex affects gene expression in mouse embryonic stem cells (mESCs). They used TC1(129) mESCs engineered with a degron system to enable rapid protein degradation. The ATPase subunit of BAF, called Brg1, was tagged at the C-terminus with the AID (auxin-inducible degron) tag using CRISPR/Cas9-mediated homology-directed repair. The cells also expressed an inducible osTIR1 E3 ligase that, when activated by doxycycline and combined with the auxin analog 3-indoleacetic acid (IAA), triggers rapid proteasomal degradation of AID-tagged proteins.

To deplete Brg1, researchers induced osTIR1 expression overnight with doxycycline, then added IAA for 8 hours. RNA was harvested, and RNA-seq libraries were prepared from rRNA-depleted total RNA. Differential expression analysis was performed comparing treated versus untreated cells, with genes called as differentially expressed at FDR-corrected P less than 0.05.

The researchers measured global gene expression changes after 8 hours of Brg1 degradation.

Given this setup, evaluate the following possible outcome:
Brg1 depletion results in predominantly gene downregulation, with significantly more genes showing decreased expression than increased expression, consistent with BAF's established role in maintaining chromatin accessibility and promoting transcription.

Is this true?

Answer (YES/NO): NO